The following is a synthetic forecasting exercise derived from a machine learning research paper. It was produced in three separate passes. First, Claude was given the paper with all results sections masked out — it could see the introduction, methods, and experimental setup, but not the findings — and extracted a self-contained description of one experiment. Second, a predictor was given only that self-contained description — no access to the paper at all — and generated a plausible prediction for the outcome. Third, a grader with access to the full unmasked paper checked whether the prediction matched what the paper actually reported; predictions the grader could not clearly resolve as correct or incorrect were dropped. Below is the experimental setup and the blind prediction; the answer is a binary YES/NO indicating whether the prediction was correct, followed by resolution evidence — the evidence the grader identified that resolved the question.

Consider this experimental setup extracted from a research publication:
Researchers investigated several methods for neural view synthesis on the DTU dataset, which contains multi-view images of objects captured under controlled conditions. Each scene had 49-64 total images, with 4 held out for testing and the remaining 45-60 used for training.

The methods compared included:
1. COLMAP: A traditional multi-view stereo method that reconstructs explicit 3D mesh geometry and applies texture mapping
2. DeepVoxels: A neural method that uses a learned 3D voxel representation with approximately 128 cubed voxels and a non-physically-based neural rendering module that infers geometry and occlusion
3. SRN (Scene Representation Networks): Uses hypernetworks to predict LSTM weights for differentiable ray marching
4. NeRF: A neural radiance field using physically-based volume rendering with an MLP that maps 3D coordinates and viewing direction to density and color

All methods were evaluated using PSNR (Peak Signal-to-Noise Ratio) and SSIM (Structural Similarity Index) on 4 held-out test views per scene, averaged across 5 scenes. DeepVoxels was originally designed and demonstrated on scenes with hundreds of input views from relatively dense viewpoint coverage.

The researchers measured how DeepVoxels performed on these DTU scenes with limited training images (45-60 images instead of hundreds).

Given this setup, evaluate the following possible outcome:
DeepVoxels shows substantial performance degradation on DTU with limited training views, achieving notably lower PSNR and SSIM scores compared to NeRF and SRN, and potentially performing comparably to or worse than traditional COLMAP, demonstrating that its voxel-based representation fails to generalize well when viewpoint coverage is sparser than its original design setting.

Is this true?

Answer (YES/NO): YES